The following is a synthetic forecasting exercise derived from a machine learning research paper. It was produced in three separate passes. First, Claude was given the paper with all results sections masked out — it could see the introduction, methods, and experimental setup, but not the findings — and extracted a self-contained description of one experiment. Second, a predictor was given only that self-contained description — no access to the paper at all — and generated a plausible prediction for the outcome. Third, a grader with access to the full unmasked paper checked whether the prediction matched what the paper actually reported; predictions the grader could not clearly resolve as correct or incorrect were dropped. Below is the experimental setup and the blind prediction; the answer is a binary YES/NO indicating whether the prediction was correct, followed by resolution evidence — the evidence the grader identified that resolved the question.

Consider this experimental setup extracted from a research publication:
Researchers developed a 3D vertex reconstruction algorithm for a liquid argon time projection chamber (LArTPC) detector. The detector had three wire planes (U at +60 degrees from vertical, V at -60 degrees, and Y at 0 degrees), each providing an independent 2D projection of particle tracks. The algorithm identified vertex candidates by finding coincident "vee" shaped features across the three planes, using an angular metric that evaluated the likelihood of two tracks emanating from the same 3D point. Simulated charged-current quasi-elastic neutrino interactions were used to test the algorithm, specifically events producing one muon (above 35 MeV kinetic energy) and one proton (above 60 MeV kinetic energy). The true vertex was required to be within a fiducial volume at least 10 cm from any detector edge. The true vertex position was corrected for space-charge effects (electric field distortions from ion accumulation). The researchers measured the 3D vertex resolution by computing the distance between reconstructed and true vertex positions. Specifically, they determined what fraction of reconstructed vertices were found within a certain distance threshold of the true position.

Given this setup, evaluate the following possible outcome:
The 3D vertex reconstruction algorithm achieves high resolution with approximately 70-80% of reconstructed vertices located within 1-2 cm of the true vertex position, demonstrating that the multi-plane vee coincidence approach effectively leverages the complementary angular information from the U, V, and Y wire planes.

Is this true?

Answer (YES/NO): NO